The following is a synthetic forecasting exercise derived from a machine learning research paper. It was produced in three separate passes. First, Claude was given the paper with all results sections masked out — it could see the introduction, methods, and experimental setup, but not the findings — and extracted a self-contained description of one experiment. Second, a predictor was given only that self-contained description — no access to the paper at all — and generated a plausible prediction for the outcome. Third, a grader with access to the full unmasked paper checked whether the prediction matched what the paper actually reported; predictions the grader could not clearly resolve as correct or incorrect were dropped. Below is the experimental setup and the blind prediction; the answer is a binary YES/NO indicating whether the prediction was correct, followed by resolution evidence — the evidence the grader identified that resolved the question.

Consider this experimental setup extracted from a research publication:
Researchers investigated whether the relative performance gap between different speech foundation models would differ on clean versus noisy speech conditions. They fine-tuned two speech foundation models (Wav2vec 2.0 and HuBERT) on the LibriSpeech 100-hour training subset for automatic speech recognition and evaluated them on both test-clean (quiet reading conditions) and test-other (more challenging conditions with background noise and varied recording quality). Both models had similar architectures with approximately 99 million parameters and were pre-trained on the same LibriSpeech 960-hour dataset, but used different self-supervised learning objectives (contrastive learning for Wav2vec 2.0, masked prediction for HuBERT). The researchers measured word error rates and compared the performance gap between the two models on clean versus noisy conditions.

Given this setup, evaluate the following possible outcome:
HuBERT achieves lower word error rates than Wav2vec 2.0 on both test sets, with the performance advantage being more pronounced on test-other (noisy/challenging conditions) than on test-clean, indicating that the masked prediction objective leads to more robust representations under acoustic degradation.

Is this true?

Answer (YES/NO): NO